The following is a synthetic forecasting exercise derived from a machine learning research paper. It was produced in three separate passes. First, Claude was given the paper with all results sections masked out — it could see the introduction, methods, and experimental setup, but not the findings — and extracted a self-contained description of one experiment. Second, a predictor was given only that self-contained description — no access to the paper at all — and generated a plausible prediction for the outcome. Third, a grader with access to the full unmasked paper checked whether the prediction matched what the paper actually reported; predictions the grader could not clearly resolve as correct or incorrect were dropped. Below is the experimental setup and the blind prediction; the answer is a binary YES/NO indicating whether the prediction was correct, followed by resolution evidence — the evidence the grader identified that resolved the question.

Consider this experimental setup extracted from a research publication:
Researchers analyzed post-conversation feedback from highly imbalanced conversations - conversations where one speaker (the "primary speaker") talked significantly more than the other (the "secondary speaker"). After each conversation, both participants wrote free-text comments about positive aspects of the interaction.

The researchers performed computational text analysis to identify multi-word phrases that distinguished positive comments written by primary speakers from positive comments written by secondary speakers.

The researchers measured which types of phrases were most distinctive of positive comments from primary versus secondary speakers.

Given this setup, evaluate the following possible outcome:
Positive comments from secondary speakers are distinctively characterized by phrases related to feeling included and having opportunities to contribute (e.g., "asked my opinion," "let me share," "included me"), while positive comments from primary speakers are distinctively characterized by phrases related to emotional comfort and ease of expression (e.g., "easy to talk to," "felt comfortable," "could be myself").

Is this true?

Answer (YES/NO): NO